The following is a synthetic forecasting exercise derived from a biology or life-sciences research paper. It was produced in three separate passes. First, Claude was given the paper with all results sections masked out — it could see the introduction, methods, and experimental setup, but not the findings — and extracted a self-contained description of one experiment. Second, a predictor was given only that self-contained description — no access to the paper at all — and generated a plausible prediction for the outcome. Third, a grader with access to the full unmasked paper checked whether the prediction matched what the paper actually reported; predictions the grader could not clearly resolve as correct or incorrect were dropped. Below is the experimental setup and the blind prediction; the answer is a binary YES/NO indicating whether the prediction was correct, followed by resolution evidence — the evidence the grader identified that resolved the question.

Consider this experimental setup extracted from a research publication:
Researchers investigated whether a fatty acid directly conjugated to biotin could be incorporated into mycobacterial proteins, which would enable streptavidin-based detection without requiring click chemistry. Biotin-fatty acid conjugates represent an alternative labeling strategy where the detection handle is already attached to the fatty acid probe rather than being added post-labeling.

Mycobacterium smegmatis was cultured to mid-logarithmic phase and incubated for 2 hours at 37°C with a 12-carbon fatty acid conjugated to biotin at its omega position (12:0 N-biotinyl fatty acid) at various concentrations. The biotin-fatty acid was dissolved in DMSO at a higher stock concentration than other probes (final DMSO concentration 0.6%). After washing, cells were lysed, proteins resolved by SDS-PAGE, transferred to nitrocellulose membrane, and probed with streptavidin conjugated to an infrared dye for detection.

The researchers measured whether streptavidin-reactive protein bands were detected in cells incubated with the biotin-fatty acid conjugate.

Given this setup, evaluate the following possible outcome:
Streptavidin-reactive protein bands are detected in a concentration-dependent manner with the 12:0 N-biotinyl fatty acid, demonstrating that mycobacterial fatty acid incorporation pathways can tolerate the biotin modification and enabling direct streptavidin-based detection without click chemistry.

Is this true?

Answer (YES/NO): NO